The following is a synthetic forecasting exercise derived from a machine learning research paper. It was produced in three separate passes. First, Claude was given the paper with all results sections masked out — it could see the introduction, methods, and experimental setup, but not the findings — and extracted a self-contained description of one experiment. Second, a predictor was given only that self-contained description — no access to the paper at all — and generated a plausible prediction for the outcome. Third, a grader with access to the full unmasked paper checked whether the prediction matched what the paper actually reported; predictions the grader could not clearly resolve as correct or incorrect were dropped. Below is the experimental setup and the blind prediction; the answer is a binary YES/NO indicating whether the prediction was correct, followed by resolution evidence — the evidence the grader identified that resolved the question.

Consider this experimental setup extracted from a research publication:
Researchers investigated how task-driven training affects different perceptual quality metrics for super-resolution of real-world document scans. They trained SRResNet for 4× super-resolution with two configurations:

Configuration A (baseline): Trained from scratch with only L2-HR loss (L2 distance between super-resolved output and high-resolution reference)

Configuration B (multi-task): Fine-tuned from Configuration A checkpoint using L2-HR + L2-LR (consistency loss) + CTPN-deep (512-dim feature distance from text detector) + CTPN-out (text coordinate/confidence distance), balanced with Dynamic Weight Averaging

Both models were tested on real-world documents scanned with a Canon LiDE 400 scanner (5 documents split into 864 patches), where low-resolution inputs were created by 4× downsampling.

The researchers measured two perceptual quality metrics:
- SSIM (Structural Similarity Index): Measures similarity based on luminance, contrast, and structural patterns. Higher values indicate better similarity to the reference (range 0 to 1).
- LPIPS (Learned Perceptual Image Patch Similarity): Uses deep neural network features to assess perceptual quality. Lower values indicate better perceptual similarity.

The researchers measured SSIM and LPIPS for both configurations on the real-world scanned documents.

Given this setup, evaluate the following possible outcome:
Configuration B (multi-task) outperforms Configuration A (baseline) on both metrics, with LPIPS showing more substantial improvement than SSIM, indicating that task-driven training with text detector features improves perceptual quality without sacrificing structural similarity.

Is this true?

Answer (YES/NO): YES